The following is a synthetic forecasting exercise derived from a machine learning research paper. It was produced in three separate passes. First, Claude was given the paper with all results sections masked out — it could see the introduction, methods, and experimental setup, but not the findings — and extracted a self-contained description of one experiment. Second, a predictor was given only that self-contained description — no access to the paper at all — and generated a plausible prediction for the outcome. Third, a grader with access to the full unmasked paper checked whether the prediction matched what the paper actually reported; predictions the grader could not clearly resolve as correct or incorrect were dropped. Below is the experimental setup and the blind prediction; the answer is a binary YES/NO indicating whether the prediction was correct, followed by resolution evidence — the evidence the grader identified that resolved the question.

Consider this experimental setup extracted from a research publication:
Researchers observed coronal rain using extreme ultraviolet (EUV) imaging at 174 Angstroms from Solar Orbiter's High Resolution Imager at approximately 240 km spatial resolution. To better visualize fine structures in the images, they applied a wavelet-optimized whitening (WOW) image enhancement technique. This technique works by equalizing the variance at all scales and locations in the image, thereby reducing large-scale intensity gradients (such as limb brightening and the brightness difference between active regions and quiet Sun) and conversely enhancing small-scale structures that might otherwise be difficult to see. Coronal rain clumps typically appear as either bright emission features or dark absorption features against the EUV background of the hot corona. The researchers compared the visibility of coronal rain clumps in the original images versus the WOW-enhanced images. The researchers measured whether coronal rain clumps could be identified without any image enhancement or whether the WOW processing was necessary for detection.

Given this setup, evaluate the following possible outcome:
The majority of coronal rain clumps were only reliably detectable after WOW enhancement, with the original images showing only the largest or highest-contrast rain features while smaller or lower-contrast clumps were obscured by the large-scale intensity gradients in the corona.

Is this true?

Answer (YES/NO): NO